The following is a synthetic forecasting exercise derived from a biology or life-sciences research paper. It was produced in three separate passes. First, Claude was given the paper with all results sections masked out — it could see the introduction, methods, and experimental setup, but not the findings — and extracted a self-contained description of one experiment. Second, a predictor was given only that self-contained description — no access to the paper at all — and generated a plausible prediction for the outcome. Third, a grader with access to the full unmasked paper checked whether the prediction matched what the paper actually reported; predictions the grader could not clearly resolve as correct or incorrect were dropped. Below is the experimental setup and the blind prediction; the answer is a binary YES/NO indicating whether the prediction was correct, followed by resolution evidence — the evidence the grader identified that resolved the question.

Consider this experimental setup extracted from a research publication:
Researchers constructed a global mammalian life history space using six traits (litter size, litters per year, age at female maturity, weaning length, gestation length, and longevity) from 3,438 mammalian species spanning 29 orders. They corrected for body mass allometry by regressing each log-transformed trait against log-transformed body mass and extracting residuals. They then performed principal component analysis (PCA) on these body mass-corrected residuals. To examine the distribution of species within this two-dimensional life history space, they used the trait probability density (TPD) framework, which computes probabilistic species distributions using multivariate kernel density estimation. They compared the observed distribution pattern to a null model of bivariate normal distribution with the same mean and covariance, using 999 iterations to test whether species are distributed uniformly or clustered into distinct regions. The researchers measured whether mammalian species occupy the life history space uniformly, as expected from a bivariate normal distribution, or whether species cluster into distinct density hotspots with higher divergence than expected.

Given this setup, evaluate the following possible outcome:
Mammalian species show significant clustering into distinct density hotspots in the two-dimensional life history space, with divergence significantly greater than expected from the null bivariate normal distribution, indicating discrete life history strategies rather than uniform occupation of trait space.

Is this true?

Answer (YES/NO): YES